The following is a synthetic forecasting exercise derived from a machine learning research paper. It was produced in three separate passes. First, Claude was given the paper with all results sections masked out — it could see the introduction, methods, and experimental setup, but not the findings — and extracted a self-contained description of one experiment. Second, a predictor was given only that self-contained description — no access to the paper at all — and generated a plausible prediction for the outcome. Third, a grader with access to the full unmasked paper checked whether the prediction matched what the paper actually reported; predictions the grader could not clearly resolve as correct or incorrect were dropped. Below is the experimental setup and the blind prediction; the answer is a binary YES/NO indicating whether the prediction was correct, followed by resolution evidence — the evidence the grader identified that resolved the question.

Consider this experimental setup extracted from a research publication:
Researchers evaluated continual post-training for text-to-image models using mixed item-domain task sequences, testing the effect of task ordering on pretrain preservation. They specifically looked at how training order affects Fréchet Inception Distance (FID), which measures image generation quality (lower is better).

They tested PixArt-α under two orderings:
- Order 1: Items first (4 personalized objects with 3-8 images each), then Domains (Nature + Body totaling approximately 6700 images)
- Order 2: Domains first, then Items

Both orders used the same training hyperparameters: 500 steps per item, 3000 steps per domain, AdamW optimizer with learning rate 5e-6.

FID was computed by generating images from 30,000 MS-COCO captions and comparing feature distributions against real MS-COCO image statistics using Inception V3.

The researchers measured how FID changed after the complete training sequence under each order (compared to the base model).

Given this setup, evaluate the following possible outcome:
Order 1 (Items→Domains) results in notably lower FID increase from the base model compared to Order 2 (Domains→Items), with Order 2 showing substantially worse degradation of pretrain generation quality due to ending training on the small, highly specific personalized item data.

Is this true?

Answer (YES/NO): NO